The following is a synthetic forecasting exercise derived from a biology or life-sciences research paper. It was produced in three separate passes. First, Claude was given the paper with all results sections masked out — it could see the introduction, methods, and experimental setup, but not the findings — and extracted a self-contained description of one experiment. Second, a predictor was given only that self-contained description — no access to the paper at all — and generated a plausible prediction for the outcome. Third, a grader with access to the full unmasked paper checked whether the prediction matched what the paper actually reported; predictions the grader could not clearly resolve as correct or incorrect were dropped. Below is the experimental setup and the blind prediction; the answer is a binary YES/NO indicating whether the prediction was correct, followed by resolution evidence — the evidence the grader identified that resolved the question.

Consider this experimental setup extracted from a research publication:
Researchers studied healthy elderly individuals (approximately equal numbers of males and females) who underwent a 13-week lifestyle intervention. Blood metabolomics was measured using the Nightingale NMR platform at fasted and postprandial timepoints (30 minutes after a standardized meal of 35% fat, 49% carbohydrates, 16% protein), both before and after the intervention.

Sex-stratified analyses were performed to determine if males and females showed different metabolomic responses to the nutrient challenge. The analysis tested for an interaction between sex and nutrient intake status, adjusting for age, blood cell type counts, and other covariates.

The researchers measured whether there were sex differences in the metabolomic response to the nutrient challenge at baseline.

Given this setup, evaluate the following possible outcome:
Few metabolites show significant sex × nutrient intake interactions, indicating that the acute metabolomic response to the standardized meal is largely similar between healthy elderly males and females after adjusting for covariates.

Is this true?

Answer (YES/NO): YES